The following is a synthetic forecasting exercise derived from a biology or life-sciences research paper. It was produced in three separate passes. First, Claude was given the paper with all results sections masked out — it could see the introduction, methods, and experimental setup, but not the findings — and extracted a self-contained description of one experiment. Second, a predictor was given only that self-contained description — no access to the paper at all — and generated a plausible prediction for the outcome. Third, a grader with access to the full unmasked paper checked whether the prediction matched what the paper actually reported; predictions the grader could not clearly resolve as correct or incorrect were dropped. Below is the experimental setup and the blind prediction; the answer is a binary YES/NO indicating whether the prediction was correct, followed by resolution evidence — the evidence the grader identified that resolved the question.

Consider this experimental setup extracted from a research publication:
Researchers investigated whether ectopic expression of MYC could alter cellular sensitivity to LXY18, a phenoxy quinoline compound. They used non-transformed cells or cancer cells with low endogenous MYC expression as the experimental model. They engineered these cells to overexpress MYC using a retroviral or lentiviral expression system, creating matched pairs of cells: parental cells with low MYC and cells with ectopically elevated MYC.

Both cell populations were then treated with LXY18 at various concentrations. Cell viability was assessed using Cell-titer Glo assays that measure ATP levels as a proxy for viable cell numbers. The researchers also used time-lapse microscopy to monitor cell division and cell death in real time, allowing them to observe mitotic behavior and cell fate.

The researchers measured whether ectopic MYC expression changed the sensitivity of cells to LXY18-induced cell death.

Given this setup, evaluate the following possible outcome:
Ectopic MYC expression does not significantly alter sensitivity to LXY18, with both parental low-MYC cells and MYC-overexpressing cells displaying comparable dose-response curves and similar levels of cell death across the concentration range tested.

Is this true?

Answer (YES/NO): NO